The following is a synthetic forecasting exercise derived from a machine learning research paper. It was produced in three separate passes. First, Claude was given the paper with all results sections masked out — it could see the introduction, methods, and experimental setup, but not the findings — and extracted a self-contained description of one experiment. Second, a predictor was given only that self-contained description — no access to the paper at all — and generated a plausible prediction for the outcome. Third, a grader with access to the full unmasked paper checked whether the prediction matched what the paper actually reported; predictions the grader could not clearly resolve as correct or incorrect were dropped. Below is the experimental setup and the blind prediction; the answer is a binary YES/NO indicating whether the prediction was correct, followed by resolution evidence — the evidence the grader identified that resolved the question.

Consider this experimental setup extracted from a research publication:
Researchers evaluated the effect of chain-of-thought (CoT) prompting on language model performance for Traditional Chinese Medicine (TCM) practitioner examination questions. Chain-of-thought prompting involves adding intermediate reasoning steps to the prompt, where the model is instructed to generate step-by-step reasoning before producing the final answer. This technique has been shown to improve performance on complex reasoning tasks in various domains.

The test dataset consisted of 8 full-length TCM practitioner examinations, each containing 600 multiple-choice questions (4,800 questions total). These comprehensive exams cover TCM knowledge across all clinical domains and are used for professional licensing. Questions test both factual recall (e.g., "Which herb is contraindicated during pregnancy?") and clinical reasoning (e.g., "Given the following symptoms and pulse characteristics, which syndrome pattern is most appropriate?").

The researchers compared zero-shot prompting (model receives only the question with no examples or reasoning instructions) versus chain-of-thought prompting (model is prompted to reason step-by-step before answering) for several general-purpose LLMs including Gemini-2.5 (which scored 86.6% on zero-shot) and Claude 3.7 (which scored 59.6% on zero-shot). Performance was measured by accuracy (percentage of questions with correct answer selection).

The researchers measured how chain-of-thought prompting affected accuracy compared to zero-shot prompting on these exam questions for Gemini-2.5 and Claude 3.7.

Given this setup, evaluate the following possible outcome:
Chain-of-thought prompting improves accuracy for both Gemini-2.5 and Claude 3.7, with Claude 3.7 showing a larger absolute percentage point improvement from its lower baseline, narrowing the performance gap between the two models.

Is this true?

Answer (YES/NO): NO